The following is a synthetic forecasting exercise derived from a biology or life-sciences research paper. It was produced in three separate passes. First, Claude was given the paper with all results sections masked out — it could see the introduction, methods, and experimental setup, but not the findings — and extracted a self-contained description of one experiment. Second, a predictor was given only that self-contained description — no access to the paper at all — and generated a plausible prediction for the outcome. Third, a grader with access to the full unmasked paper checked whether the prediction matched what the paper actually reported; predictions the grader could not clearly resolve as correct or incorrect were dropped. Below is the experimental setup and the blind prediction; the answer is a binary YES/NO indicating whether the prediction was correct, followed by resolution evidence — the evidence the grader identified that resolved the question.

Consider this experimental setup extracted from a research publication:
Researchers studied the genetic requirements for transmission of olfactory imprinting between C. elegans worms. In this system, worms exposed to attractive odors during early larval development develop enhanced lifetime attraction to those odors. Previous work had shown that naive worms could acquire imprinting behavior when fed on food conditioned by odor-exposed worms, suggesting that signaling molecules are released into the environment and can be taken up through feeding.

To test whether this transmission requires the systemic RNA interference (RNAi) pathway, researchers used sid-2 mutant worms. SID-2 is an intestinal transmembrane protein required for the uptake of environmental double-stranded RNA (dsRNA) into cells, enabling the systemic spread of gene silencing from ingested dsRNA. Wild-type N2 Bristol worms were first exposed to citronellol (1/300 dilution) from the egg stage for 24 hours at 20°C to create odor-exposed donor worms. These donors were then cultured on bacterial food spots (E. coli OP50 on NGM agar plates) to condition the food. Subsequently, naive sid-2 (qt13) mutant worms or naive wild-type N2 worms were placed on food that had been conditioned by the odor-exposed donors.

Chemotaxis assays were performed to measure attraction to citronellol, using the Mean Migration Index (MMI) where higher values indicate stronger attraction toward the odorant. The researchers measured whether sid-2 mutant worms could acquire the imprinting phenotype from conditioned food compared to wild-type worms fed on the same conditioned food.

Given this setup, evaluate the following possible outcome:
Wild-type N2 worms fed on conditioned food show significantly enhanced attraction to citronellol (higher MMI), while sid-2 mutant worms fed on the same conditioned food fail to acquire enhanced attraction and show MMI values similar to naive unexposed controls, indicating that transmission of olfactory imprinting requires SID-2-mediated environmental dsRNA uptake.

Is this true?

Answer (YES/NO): YES